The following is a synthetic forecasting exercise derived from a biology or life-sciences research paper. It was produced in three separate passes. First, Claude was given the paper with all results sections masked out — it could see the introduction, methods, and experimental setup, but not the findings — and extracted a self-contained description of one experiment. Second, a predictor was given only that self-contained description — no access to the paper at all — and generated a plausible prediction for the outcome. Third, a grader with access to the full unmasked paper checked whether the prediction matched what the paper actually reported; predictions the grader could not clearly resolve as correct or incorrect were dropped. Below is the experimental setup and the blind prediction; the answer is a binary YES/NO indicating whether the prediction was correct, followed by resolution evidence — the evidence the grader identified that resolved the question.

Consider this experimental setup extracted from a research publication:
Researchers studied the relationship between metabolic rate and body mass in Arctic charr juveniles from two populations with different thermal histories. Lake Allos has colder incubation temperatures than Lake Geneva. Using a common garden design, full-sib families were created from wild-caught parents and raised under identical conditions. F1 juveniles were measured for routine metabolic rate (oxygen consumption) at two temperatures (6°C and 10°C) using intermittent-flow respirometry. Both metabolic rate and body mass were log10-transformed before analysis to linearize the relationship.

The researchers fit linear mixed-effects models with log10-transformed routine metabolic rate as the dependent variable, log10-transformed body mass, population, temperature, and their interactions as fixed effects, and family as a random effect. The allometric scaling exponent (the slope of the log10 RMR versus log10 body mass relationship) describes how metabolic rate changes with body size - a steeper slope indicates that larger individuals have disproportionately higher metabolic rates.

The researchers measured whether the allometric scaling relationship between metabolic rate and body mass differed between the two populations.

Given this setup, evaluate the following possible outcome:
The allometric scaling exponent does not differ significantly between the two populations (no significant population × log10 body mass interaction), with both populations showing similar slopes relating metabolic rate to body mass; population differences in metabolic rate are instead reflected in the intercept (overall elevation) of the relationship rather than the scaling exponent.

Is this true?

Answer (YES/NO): NO